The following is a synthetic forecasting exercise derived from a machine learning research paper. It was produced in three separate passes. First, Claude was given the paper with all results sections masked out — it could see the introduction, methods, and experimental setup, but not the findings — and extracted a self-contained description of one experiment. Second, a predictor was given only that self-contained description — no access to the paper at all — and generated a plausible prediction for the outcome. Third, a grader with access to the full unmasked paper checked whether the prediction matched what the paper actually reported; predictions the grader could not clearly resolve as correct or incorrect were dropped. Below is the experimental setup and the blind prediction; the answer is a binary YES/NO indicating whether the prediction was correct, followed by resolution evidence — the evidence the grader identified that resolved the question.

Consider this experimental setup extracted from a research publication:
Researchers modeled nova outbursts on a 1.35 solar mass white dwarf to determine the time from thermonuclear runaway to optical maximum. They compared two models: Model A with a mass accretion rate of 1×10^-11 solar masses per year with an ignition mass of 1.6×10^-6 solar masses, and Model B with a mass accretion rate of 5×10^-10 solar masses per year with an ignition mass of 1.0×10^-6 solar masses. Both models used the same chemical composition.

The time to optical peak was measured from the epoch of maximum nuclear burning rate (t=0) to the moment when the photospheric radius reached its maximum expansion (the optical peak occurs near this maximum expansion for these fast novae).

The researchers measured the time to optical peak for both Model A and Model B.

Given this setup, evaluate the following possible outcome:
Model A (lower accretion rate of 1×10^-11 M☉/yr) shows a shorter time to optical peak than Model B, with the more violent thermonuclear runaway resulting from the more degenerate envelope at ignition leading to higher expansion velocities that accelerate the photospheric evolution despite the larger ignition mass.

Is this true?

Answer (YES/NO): YES